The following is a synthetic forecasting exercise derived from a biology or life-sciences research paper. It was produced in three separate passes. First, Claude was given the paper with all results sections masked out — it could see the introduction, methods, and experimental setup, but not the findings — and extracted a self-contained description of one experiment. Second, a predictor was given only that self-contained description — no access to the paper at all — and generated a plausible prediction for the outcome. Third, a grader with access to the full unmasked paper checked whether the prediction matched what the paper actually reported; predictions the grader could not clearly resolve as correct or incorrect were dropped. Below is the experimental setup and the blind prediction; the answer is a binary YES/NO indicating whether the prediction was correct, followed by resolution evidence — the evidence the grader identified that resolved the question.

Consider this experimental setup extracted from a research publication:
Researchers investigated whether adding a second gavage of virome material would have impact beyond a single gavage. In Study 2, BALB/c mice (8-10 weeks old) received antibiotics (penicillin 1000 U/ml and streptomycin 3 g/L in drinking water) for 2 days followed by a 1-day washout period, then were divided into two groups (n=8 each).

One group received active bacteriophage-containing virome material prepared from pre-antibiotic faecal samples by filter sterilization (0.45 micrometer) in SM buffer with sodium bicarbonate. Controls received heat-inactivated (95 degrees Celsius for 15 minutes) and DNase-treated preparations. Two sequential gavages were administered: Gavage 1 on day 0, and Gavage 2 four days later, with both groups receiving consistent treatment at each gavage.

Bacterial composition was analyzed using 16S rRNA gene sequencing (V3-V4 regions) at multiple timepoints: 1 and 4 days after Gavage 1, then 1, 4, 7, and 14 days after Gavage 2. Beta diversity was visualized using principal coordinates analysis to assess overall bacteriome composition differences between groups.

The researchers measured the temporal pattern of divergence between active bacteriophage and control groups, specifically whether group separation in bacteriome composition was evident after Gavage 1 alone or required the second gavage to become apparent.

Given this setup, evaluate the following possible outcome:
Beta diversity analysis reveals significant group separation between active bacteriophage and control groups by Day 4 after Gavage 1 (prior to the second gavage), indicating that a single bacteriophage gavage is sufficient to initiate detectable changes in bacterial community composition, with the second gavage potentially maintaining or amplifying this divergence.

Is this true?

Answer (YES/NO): NO